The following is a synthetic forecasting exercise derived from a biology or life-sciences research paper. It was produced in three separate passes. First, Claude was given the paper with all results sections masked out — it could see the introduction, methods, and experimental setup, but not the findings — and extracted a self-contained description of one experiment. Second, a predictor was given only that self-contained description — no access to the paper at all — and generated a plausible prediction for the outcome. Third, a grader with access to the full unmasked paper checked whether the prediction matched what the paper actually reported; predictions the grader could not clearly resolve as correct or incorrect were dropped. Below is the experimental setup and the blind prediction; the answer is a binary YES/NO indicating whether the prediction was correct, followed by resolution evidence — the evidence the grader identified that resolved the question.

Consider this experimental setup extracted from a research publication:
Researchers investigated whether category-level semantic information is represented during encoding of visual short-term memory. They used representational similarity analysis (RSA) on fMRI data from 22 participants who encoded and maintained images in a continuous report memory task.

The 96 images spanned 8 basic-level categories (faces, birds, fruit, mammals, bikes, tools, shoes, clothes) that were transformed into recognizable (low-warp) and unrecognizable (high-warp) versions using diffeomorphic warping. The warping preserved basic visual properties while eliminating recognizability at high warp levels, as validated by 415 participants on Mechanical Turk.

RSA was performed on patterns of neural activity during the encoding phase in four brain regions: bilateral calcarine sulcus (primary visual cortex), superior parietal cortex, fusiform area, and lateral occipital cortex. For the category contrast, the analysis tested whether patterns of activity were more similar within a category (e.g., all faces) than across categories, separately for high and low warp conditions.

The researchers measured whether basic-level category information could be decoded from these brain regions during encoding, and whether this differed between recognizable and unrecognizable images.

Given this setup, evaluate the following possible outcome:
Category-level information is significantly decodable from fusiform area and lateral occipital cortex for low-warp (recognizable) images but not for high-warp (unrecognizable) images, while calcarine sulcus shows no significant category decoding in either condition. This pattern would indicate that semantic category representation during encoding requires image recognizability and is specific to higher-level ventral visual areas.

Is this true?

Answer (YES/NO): NO